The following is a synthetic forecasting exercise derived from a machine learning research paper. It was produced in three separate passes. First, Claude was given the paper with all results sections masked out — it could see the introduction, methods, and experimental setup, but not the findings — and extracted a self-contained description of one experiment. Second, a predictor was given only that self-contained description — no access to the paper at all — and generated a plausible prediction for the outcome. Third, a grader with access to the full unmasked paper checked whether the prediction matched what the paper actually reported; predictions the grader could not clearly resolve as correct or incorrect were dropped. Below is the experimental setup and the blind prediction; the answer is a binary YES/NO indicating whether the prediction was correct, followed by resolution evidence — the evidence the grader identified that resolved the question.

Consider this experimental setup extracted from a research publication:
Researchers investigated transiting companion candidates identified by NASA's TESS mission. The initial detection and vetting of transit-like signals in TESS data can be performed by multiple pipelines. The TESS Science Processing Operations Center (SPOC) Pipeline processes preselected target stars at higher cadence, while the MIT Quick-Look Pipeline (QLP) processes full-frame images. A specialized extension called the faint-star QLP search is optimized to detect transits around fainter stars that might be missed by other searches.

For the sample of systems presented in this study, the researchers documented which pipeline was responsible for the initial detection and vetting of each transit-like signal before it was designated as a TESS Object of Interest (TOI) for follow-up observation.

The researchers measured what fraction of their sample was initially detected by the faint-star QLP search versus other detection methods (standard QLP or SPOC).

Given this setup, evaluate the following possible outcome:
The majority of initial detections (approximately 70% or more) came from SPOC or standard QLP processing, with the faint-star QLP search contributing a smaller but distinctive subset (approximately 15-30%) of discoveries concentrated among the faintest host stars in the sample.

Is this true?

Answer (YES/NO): NO